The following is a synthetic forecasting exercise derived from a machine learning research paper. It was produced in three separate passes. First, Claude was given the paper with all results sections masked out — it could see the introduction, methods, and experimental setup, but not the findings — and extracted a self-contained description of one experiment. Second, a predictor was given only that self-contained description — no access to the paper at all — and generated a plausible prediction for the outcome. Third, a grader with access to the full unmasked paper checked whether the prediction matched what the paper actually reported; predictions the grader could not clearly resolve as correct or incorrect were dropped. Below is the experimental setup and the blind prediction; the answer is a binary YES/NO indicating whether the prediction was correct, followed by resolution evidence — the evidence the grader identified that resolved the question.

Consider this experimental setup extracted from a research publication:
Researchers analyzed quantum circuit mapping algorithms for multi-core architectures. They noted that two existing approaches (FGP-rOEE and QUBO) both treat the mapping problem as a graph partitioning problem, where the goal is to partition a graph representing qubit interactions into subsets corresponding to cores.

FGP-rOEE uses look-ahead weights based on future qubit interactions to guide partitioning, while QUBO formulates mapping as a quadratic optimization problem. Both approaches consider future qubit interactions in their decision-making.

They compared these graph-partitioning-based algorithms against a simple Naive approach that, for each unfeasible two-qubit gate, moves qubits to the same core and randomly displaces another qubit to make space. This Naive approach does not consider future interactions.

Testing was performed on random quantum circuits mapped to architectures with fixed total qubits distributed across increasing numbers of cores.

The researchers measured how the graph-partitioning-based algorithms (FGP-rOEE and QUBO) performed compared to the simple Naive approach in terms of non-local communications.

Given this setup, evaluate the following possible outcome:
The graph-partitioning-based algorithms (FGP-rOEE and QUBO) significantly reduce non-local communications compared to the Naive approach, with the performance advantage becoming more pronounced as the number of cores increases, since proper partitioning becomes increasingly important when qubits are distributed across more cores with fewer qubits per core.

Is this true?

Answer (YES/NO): NO